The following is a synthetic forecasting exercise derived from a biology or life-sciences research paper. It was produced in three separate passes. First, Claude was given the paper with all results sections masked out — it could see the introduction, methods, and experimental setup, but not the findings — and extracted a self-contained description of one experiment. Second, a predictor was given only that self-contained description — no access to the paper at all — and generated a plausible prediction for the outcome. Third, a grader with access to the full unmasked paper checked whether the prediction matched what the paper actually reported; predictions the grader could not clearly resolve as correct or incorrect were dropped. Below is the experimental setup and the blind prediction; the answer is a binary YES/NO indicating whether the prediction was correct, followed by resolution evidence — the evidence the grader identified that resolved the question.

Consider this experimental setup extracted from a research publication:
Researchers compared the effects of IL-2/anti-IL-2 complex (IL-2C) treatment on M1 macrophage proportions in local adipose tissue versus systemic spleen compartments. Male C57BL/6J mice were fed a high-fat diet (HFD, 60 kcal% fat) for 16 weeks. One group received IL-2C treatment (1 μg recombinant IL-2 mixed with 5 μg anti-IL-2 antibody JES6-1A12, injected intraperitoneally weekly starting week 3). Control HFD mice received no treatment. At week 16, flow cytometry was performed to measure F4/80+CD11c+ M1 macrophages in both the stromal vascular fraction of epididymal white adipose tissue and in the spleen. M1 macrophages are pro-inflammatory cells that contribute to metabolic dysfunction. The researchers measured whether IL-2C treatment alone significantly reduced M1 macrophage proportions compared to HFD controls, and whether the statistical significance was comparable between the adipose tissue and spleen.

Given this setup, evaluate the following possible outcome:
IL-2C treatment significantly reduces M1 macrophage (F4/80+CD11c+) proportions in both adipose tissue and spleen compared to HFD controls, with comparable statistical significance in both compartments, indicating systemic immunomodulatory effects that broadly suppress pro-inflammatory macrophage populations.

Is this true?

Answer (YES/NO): NO